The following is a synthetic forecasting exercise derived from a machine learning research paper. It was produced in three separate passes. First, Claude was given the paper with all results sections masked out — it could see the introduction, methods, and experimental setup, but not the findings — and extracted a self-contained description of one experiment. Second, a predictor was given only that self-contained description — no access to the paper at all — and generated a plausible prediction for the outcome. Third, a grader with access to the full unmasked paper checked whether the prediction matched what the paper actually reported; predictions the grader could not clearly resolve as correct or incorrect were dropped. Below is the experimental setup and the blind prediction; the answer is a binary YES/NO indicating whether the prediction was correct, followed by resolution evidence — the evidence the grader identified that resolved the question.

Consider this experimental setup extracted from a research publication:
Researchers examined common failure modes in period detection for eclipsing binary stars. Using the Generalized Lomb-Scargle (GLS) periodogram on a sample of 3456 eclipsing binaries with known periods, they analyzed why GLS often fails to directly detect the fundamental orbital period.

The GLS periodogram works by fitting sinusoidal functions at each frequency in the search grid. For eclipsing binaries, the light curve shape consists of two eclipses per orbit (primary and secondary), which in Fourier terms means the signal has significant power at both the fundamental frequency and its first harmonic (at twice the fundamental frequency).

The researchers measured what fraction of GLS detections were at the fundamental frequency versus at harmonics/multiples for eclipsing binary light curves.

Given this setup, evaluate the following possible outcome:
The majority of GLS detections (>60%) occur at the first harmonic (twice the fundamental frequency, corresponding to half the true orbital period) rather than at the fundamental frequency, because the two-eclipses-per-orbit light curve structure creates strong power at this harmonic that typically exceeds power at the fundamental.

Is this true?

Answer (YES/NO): NO